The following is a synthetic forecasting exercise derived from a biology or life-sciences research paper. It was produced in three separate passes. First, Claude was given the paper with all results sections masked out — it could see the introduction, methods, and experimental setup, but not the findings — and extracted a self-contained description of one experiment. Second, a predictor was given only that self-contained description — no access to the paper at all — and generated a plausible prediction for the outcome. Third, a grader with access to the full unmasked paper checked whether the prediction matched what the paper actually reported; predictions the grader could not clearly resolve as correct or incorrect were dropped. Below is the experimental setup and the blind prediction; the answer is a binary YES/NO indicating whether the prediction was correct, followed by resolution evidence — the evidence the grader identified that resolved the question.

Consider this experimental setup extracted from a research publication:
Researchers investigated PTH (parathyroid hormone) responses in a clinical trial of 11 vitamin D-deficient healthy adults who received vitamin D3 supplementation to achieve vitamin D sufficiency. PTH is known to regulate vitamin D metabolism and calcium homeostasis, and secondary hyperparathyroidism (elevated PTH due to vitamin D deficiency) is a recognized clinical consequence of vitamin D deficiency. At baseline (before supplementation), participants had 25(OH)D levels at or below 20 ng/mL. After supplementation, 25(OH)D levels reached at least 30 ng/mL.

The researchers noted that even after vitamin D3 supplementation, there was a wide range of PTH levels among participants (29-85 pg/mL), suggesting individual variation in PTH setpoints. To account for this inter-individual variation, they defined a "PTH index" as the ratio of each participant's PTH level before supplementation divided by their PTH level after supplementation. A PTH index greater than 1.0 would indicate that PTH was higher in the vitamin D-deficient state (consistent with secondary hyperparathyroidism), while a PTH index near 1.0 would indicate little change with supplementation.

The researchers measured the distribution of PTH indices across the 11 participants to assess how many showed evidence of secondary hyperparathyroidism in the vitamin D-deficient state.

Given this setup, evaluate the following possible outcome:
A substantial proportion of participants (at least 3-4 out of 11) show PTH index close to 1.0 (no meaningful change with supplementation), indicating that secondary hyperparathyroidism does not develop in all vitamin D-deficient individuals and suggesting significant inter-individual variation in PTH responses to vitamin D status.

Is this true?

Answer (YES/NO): YES